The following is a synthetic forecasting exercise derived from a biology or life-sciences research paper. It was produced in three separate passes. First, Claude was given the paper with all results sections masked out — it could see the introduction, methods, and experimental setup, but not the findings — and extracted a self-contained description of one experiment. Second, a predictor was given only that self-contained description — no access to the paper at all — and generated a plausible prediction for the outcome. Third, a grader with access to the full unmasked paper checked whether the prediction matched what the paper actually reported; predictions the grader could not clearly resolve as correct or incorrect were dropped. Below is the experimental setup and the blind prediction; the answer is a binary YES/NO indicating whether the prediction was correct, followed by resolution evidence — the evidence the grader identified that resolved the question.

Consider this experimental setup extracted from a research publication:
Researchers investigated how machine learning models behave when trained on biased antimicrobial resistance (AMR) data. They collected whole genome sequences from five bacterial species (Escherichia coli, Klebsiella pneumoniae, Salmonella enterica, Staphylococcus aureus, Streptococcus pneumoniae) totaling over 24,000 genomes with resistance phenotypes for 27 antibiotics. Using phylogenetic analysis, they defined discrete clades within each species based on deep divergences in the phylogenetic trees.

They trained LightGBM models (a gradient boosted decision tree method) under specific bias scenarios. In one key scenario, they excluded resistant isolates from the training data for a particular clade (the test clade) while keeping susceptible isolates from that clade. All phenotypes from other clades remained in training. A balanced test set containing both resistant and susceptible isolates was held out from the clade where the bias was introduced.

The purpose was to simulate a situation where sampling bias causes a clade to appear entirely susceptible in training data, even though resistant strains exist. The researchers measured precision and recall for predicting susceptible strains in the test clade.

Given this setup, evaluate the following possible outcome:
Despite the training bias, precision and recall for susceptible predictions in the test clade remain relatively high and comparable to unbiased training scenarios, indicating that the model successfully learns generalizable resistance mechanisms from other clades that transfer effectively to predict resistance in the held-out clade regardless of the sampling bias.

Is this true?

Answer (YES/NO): NO